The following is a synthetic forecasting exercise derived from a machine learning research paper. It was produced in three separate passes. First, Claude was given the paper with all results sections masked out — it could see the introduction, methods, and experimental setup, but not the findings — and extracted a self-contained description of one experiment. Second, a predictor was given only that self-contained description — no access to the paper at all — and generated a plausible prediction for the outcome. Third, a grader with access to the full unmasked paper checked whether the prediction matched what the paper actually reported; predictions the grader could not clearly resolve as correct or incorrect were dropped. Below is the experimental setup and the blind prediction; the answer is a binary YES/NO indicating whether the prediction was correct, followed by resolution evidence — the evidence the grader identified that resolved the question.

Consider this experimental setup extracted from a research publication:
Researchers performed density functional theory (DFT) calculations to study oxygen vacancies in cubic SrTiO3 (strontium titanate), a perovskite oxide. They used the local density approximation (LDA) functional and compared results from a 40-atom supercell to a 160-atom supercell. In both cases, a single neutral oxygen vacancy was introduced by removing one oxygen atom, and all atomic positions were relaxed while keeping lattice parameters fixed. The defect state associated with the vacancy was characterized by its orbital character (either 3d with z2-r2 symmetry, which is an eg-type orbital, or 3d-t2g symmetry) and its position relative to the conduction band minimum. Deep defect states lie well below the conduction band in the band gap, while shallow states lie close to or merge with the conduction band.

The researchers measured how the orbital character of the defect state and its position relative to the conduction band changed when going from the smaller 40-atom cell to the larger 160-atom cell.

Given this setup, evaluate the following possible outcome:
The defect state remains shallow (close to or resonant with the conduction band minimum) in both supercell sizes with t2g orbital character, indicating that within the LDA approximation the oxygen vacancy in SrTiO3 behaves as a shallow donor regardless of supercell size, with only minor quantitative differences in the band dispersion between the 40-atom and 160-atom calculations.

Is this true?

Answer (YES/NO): NO